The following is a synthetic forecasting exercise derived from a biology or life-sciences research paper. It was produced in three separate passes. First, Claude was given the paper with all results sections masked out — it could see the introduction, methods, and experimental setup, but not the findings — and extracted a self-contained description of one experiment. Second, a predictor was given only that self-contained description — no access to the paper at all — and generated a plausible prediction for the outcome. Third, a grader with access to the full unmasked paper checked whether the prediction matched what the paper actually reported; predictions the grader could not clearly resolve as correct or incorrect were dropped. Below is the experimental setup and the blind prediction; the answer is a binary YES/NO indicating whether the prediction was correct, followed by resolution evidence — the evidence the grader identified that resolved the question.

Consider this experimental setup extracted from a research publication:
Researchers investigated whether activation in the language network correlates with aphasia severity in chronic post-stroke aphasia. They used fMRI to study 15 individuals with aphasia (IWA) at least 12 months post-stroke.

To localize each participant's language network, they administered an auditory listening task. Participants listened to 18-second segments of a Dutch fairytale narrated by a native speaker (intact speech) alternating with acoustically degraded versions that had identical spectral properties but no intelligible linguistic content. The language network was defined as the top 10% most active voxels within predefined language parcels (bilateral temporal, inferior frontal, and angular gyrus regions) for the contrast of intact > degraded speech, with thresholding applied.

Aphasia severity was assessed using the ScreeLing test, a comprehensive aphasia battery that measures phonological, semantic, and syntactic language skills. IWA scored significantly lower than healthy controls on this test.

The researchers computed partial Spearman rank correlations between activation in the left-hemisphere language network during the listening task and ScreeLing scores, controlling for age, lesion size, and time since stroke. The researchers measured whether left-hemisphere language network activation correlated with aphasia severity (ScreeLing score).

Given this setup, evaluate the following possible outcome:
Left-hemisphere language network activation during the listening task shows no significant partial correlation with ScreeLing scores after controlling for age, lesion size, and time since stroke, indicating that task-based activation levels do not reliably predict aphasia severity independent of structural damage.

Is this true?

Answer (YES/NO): YES